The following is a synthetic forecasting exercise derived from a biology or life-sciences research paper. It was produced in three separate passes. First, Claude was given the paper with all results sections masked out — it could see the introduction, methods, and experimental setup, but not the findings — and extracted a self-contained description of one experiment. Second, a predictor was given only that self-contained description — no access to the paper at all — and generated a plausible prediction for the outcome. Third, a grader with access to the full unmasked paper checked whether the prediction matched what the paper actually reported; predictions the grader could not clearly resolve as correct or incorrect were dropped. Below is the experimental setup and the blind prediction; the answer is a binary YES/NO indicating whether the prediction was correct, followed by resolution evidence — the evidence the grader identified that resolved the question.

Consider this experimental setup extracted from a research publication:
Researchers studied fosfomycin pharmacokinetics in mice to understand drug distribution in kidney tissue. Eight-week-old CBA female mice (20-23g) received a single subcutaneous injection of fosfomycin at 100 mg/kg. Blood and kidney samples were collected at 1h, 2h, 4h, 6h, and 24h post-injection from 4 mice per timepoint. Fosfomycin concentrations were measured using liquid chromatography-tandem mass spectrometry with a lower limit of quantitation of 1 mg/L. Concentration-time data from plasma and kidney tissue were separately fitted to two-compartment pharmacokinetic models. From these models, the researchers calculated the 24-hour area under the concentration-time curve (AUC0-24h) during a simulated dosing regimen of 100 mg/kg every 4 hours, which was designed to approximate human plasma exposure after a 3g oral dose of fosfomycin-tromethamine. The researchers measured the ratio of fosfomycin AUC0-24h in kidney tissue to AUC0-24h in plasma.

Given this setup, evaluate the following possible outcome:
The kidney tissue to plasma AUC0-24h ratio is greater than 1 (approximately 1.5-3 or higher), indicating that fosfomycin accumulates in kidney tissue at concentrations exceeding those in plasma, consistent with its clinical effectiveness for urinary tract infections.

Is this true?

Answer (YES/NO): YES